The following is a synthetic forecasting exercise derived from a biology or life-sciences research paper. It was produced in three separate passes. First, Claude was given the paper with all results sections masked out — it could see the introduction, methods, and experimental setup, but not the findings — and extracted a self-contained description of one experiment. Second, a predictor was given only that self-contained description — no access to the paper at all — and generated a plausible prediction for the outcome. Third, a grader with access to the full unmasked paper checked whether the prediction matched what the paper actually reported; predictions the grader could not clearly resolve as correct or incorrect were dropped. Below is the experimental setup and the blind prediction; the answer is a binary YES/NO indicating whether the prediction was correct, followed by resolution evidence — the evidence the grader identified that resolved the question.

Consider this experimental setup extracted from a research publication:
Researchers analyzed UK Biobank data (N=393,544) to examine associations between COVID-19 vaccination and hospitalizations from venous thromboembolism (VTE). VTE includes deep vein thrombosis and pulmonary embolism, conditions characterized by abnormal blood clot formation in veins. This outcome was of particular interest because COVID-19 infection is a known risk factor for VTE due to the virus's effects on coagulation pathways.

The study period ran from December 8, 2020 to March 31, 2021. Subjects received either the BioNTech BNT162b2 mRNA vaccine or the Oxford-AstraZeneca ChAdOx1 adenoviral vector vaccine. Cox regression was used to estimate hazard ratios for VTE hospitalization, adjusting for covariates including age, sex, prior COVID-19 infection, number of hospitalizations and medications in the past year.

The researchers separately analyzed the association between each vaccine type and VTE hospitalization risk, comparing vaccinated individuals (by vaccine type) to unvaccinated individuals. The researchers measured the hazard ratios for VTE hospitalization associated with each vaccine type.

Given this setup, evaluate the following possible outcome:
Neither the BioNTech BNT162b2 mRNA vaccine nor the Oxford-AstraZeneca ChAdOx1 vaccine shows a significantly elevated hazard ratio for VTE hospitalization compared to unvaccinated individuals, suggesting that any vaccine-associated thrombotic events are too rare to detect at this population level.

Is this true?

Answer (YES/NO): NO